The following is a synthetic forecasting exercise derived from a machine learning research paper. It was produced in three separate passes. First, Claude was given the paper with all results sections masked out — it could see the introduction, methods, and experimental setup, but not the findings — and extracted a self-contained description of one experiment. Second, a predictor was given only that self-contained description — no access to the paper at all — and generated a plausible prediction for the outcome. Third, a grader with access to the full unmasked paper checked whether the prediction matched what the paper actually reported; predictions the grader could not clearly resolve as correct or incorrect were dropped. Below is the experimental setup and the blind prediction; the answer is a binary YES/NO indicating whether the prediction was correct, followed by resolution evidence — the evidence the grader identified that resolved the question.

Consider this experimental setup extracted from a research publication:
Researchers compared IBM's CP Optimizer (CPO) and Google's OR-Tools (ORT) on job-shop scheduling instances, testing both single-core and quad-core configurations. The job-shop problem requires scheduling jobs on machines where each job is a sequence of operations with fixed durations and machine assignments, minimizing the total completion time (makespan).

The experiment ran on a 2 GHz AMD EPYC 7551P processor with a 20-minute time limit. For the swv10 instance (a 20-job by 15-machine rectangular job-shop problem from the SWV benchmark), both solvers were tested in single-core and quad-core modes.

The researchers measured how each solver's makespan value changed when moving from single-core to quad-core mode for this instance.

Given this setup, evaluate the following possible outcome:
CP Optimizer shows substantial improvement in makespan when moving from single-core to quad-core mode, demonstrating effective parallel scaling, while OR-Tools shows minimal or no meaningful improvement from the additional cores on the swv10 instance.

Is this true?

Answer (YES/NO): NO